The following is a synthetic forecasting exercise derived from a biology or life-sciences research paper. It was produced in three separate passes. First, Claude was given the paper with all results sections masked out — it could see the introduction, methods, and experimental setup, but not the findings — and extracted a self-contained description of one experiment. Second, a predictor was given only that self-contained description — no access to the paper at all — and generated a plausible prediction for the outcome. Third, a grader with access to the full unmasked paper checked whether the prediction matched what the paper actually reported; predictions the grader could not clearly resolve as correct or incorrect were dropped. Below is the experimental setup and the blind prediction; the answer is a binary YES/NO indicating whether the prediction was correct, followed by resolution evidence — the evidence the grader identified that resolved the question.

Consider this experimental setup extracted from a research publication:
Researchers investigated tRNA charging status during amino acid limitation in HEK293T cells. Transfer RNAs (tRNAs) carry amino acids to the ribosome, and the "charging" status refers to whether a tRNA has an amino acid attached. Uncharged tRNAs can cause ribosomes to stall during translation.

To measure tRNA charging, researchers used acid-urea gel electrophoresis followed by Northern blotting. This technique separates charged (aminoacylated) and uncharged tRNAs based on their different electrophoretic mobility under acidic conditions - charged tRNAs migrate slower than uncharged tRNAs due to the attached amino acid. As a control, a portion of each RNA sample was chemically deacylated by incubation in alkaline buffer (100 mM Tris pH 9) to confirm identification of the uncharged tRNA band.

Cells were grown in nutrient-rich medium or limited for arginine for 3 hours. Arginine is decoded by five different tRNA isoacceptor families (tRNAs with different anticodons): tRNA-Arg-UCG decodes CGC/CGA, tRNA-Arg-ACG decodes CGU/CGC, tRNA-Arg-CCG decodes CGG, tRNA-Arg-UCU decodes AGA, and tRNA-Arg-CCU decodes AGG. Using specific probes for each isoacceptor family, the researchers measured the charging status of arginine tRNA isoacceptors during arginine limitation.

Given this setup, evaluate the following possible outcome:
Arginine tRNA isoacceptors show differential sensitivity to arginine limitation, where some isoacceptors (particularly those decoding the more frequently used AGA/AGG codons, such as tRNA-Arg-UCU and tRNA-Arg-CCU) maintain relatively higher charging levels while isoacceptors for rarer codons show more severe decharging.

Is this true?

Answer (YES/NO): NO